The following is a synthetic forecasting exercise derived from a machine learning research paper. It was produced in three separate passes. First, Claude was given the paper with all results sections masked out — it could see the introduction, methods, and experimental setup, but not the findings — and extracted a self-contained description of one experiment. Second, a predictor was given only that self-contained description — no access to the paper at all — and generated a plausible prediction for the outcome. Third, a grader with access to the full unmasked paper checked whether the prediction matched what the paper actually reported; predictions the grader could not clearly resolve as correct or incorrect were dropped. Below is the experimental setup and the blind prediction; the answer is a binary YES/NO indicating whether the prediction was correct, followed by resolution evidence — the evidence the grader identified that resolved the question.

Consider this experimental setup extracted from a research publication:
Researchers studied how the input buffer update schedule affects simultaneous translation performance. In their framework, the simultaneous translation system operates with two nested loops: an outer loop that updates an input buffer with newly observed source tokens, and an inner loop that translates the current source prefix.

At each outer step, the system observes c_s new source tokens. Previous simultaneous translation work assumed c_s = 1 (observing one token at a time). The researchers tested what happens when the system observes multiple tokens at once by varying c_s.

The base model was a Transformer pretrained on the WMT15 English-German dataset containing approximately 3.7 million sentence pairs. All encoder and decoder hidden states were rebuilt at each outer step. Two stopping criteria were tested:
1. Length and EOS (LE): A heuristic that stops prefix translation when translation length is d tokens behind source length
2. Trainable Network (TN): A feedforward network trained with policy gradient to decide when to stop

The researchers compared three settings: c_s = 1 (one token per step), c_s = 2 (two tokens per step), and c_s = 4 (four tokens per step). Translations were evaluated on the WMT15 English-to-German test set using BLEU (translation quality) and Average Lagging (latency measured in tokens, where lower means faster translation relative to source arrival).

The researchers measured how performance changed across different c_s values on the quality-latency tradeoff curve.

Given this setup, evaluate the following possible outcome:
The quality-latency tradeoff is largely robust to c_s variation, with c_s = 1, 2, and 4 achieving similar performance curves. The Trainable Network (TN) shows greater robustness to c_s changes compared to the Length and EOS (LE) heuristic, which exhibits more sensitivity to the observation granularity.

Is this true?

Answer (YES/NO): NO